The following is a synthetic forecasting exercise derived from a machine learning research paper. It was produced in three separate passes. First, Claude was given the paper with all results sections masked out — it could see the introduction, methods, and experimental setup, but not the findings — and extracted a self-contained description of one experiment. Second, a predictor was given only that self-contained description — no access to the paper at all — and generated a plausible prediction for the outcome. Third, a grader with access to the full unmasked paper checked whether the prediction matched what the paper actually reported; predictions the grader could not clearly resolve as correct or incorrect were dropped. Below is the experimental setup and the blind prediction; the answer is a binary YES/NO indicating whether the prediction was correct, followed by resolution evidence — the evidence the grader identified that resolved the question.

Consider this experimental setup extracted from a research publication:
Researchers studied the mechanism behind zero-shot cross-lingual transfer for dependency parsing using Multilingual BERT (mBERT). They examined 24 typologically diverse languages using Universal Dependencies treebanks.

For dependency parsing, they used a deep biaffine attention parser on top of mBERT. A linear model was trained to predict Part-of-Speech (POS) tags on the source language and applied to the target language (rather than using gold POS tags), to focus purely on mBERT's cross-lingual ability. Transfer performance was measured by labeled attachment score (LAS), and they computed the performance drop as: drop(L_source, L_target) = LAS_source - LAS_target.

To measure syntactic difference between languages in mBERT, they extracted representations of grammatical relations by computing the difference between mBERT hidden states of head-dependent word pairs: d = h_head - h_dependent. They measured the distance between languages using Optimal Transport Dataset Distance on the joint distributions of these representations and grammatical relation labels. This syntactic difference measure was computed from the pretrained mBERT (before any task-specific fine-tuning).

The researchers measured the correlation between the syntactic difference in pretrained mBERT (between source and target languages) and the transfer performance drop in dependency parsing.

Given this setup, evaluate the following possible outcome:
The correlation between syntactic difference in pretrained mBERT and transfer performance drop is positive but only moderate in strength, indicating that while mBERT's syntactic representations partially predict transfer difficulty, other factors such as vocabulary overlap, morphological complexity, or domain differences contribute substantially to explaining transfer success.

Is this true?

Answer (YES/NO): NO